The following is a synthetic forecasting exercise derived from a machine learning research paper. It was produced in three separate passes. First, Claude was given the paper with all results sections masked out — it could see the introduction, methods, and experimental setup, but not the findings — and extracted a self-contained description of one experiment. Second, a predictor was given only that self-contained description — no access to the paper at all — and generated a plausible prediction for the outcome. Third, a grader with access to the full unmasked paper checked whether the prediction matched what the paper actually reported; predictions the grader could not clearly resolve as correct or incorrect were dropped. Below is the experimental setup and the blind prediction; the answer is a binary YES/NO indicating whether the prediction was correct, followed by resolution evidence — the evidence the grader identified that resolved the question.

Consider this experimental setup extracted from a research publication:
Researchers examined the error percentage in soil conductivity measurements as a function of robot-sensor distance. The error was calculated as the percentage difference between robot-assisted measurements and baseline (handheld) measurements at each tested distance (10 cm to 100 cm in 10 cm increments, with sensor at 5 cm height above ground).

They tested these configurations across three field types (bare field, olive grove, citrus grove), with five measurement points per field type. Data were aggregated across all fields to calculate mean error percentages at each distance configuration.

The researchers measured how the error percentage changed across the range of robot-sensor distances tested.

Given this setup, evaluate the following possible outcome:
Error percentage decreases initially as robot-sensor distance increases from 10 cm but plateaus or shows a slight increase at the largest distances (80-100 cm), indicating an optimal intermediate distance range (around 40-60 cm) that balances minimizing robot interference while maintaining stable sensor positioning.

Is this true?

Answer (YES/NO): NO